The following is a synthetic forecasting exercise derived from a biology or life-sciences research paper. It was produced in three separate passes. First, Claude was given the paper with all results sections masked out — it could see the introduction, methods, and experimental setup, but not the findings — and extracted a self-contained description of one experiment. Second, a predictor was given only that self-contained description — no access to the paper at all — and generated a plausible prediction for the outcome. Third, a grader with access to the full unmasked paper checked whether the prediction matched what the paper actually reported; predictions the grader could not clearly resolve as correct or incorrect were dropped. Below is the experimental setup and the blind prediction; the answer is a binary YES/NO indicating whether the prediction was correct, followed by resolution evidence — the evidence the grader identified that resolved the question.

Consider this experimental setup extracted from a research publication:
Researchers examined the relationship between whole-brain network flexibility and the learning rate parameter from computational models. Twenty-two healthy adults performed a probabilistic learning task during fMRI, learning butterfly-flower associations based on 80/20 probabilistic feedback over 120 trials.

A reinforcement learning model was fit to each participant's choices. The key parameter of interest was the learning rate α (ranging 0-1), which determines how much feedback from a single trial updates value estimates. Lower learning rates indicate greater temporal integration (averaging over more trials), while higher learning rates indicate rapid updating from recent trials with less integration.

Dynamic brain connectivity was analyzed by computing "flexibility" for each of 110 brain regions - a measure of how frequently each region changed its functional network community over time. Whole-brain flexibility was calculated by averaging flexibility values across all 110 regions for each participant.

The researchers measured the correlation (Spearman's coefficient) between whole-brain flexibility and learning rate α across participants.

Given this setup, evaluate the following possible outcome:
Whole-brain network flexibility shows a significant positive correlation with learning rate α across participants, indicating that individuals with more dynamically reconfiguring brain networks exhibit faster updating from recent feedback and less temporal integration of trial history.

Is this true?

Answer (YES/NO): NO